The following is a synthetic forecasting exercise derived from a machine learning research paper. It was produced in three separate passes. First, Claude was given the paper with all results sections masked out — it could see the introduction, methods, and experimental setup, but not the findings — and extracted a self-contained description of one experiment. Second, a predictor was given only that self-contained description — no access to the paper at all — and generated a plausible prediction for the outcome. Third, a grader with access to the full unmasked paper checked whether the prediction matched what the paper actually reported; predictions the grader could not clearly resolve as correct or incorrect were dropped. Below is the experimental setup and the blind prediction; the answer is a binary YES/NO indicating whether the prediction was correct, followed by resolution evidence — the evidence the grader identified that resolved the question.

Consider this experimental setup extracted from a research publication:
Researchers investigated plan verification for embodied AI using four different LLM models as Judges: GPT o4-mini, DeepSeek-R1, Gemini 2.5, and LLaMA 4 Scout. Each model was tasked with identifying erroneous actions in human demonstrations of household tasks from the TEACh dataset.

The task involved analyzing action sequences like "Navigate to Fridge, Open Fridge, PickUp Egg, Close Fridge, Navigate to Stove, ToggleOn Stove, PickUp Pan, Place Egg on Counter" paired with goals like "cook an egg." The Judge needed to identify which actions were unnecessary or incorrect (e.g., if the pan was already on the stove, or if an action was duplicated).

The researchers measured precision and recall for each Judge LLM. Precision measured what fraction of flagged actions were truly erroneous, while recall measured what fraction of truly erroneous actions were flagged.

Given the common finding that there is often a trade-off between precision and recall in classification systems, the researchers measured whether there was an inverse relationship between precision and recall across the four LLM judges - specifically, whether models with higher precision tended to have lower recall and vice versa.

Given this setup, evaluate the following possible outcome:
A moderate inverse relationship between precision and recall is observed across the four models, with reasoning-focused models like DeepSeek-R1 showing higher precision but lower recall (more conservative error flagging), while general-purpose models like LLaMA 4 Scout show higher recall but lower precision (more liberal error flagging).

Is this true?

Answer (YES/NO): NO